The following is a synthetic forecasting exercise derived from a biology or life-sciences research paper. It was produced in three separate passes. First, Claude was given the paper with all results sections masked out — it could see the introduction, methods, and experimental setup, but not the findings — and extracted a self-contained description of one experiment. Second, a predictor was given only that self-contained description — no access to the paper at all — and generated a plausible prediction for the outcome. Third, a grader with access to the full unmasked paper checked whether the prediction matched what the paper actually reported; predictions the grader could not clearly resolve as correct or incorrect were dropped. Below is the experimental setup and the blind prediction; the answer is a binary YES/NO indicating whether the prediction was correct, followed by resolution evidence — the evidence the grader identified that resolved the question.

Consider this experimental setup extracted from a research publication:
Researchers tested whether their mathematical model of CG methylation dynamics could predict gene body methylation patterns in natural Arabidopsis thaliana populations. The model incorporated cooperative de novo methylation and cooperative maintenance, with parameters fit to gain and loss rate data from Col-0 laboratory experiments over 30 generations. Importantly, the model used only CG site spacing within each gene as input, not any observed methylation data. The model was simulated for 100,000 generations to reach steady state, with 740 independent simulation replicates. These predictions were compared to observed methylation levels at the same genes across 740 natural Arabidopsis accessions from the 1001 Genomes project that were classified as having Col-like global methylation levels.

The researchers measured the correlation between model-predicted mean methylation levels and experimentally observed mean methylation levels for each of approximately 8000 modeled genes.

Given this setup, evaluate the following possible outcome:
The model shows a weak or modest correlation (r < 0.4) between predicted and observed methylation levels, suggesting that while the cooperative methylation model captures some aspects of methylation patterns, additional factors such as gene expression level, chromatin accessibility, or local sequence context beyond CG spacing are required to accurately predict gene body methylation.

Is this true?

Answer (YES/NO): NO